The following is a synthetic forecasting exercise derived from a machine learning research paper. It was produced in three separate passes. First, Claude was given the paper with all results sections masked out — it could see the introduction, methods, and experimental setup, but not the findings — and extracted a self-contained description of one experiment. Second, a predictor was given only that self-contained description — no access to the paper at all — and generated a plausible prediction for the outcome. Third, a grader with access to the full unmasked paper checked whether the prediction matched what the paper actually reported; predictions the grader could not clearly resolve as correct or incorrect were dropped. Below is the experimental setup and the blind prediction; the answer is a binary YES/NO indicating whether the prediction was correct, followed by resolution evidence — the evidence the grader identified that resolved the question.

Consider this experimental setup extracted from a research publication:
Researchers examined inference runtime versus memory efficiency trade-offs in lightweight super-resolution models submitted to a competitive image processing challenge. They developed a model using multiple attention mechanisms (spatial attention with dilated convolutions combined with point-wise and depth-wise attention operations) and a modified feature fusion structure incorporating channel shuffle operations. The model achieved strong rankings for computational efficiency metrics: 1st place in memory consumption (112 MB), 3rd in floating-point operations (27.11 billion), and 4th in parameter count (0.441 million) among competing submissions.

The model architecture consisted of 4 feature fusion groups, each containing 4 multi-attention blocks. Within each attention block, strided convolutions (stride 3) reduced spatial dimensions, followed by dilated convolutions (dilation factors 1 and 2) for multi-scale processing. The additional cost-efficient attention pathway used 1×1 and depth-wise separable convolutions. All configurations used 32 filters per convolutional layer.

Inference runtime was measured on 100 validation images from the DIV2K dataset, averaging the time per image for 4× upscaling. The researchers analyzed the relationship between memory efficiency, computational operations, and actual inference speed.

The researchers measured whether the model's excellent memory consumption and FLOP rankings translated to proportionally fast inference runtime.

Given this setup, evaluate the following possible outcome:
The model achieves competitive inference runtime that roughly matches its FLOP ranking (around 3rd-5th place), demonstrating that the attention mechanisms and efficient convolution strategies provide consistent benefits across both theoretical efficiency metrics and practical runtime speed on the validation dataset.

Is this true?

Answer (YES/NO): NO